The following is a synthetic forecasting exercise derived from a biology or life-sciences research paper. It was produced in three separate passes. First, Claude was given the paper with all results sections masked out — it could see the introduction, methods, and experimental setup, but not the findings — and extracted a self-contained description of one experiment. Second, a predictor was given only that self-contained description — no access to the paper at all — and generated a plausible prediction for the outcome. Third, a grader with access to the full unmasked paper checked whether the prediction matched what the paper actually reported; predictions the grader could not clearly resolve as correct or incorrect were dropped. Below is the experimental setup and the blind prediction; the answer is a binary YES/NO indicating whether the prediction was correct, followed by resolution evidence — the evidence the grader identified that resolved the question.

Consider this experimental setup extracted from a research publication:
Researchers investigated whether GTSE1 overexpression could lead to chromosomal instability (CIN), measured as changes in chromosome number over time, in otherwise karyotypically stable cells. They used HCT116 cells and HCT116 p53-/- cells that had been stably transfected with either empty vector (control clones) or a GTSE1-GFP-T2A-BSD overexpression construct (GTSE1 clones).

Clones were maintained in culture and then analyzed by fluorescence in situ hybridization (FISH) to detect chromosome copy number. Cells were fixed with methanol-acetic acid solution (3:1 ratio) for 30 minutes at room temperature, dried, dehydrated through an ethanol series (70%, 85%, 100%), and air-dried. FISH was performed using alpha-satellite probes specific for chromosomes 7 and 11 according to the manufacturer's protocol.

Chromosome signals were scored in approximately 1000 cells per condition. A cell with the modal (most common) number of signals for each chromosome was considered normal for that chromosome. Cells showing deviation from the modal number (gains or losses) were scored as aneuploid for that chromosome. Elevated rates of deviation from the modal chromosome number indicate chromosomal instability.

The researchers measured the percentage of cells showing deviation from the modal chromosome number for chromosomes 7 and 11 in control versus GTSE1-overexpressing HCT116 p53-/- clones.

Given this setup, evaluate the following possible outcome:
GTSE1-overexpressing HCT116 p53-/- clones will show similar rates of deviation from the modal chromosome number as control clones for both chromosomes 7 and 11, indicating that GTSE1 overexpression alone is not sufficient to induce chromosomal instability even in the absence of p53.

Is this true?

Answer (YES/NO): NO